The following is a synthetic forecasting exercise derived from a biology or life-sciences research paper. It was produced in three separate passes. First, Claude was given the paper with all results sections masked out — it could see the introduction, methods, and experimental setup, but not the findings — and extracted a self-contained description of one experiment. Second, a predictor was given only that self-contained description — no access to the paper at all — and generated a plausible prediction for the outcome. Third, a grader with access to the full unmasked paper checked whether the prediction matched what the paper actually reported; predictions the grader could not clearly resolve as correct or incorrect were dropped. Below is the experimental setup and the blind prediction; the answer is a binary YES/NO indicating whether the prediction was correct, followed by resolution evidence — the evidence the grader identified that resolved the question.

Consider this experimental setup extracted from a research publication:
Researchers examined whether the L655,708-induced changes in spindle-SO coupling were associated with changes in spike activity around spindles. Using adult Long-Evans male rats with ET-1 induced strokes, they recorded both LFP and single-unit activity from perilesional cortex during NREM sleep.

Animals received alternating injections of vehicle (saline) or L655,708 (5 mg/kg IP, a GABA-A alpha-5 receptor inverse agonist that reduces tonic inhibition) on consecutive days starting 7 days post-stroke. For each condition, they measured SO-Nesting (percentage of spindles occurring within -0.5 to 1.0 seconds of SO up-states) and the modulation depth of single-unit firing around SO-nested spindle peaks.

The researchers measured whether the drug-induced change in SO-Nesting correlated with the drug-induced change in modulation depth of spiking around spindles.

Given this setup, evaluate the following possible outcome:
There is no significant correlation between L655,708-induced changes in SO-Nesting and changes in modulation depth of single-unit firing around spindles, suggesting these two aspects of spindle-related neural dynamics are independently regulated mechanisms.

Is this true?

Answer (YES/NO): NO